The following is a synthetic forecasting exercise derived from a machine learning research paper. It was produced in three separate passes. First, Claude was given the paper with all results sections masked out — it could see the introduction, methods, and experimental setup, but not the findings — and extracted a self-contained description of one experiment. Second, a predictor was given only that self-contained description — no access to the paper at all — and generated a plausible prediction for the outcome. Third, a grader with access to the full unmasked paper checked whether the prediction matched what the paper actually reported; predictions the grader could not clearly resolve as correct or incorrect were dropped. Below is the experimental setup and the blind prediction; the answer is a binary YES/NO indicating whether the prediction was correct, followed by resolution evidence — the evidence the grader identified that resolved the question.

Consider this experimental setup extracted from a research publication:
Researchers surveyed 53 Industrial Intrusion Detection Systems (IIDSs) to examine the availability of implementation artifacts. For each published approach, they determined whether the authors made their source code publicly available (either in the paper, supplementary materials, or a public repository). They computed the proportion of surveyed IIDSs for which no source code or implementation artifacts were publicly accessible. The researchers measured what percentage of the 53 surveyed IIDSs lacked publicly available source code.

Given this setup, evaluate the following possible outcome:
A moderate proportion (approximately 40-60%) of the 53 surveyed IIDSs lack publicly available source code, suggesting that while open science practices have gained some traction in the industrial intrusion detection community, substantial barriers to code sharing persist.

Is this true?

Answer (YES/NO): NO